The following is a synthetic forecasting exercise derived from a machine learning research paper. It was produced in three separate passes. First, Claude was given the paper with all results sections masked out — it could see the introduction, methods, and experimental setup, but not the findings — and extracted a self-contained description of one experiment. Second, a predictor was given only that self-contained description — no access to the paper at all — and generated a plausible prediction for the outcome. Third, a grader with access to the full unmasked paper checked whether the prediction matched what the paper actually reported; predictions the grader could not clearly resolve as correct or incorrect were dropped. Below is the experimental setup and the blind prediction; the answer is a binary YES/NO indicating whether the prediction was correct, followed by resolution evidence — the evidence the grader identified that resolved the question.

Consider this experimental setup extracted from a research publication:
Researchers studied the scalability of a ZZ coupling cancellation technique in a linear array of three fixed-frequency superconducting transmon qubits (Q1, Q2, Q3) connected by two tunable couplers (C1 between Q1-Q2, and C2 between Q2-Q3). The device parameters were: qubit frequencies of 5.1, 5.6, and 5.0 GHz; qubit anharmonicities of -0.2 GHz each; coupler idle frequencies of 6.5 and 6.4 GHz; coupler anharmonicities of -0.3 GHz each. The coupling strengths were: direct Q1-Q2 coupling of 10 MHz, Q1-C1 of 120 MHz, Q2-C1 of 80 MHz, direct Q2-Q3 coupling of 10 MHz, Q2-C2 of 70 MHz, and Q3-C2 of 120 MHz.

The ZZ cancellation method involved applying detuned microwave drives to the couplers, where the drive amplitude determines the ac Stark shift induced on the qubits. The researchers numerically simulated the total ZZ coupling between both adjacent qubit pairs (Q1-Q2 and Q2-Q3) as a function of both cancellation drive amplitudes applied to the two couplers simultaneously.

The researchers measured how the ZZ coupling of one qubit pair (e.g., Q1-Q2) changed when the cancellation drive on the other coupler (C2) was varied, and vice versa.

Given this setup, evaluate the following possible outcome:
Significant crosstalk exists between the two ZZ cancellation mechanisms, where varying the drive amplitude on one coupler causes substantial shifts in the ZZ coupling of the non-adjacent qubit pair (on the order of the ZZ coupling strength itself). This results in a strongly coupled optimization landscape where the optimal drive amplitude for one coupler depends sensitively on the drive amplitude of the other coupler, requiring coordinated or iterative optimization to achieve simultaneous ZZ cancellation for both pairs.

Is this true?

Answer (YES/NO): NO